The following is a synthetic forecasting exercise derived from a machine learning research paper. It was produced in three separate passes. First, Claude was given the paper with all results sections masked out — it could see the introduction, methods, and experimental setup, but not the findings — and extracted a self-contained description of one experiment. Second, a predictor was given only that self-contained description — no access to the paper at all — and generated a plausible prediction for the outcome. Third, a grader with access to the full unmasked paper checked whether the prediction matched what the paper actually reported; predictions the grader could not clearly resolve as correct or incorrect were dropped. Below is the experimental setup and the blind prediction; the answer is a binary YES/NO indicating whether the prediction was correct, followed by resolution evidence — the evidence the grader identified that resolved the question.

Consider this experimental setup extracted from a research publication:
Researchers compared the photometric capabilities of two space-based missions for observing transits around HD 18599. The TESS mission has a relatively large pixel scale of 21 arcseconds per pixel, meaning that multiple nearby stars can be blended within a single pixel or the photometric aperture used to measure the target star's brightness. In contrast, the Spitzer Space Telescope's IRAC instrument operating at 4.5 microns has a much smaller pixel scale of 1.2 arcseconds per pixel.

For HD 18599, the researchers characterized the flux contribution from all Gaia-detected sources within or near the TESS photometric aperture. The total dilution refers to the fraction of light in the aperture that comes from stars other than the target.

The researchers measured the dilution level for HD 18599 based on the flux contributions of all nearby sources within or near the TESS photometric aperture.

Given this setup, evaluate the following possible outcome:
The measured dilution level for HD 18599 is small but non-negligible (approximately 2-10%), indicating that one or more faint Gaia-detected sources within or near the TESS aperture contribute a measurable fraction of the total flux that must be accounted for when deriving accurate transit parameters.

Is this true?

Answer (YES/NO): NO